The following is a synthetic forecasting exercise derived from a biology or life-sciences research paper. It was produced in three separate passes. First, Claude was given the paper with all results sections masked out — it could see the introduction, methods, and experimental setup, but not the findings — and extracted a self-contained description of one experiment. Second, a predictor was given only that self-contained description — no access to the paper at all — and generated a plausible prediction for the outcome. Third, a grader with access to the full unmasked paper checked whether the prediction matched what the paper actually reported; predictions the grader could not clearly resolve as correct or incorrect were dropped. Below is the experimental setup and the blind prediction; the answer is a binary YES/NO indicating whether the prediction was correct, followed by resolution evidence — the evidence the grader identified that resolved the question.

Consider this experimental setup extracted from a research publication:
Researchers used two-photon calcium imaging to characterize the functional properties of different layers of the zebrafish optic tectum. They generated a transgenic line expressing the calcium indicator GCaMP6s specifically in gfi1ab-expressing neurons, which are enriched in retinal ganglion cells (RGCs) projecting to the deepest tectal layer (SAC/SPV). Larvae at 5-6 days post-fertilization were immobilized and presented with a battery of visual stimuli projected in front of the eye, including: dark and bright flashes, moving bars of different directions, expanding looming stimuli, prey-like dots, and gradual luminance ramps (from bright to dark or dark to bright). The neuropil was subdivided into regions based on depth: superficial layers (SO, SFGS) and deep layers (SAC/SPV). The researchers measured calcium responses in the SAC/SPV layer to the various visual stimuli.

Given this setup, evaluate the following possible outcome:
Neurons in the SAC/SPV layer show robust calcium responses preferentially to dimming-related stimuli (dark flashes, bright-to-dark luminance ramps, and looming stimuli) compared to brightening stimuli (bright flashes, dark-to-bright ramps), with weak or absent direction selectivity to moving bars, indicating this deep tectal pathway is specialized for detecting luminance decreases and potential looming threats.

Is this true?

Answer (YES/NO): NO